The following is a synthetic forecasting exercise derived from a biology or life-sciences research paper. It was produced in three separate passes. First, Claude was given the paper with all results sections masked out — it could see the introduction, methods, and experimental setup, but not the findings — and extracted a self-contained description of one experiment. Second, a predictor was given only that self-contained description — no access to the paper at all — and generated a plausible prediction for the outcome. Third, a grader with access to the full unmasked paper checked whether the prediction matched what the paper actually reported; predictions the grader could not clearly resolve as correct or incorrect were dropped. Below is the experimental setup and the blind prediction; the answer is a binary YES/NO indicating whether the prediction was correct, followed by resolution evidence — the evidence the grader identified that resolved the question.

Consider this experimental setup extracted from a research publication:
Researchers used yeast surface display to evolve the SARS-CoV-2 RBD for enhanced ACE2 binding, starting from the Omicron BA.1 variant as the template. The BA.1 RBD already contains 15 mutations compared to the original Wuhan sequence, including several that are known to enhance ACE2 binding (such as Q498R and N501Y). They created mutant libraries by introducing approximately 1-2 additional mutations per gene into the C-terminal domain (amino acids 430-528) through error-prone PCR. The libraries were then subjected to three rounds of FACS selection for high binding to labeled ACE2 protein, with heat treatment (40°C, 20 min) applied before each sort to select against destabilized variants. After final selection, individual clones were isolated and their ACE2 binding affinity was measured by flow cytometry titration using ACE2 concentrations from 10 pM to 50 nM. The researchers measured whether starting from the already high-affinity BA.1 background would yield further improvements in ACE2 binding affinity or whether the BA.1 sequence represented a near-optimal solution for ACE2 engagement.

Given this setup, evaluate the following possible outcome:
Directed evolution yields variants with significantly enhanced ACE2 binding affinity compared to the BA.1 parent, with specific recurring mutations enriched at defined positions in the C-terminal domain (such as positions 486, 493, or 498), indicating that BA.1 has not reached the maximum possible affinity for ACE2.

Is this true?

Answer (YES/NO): YES